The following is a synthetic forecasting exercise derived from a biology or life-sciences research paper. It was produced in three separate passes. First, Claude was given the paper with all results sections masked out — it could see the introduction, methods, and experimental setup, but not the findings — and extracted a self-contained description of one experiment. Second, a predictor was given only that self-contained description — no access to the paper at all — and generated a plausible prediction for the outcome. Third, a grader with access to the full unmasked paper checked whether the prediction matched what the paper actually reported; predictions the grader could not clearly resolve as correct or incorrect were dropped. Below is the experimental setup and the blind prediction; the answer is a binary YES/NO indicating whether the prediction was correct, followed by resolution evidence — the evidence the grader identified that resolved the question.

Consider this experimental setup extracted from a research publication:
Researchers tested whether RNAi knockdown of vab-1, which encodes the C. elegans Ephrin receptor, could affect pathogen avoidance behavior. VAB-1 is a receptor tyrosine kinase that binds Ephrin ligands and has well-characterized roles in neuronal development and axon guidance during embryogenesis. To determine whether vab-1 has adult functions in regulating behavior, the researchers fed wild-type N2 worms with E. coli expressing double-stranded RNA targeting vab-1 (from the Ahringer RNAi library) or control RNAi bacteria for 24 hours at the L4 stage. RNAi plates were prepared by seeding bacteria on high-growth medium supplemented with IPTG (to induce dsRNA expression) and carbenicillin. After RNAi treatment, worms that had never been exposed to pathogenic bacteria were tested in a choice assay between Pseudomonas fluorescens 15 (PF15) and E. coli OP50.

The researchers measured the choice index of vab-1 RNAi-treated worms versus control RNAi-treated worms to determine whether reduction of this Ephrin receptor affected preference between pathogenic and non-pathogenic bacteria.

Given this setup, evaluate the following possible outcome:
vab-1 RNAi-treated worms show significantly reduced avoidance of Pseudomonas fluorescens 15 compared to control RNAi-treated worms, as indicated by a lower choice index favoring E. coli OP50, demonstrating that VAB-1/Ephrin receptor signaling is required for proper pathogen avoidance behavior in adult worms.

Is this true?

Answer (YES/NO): NO